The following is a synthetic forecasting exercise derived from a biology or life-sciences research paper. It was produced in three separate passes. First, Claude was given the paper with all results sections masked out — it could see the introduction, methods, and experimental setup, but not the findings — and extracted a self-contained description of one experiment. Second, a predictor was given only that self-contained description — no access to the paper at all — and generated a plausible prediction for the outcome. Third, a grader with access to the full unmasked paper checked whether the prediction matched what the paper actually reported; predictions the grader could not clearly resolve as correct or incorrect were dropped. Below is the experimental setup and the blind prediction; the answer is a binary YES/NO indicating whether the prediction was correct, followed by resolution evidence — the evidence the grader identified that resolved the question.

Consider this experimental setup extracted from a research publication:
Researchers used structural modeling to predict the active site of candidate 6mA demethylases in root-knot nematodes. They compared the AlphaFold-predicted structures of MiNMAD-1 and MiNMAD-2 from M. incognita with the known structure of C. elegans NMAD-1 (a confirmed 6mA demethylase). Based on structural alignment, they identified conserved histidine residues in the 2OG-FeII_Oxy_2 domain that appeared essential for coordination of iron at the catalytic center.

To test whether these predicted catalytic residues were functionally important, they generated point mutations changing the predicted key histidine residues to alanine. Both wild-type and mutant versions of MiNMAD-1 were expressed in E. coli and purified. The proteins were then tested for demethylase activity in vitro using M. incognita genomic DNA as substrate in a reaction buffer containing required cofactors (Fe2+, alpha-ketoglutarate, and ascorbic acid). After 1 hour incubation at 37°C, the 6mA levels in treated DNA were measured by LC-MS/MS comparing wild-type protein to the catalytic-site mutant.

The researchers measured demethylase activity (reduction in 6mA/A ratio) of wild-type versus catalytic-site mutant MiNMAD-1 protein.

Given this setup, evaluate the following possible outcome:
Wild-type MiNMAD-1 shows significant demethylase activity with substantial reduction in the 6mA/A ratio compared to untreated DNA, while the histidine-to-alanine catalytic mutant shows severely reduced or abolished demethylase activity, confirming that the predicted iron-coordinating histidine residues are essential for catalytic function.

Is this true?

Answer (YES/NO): YES